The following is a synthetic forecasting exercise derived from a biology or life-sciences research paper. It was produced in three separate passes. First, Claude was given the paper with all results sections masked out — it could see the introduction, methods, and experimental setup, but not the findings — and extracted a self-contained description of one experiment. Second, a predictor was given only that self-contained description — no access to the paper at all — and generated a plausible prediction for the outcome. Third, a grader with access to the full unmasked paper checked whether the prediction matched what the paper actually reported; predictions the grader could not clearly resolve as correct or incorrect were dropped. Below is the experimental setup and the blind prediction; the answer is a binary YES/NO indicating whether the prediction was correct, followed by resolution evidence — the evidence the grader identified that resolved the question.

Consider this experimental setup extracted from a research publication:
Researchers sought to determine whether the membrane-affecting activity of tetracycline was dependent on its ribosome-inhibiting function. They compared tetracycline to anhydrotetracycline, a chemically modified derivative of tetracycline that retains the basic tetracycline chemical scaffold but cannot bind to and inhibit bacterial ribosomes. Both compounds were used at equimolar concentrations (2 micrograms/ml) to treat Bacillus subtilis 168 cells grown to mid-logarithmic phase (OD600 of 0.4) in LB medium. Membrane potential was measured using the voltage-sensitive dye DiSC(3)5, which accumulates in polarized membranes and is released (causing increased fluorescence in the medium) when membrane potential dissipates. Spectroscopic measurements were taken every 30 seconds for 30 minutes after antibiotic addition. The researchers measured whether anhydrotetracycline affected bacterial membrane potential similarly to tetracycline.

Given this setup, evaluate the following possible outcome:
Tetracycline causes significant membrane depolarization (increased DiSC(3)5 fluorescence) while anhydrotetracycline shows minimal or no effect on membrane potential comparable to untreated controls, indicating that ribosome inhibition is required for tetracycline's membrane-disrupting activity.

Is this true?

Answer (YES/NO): NO